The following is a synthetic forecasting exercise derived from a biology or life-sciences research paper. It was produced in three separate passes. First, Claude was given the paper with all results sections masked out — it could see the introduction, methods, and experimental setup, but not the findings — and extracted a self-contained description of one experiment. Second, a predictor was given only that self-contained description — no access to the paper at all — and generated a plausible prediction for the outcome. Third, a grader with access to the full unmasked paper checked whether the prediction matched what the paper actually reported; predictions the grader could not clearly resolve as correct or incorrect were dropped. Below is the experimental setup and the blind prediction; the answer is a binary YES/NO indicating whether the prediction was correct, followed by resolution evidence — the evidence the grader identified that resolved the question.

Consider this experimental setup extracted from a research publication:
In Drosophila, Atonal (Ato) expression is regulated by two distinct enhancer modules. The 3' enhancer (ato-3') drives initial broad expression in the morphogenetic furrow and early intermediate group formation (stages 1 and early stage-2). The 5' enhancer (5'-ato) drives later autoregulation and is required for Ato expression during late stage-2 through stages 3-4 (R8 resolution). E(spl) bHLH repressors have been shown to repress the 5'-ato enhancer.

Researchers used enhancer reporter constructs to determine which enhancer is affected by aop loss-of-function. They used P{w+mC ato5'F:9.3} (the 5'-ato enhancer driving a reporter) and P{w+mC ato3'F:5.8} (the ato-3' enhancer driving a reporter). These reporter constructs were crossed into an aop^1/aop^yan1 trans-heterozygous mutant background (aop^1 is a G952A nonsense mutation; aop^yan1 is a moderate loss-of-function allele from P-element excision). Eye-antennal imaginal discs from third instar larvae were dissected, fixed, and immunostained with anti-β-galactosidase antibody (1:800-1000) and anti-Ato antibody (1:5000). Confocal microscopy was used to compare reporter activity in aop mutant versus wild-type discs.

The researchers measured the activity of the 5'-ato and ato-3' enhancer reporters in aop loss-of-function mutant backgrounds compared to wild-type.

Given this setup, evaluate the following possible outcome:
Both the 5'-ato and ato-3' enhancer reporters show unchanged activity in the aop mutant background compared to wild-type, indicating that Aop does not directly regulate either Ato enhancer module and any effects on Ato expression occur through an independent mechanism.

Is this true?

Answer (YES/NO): NO